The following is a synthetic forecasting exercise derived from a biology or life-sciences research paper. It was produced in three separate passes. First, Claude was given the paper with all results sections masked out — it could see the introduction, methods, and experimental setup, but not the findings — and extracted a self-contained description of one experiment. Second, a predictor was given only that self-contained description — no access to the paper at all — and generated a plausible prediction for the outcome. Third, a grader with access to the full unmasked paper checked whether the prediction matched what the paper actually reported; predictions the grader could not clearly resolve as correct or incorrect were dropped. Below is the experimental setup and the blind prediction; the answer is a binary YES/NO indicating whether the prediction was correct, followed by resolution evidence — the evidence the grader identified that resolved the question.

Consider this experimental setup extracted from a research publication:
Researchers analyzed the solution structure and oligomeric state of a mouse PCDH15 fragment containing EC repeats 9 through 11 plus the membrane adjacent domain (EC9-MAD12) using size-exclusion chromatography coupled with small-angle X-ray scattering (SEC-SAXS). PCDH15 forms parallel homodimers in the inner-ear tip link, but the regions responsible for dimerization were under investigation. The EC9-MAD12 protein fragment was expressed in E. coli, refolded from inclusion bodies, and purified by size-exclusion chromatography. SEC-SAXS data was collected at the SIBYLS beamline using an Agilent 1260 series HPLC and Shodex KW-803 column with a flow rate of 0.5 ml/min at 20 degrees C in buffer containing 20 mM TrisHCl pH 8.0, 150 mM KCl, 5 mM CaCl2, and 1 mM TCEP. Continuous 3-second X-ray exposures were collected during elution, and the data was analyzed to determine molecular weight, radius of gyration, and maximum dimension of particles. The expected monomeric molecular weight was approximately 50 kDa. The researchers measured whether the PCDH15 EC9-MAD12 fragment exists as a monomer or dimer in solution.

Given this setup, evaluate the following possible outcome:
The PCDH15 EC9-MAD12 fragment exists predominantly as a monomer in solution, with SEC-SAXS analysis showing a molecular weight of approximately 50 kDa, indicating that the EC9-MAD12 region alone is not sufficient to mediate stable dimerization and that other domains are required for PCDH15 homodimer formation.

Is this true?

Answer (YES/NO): NO